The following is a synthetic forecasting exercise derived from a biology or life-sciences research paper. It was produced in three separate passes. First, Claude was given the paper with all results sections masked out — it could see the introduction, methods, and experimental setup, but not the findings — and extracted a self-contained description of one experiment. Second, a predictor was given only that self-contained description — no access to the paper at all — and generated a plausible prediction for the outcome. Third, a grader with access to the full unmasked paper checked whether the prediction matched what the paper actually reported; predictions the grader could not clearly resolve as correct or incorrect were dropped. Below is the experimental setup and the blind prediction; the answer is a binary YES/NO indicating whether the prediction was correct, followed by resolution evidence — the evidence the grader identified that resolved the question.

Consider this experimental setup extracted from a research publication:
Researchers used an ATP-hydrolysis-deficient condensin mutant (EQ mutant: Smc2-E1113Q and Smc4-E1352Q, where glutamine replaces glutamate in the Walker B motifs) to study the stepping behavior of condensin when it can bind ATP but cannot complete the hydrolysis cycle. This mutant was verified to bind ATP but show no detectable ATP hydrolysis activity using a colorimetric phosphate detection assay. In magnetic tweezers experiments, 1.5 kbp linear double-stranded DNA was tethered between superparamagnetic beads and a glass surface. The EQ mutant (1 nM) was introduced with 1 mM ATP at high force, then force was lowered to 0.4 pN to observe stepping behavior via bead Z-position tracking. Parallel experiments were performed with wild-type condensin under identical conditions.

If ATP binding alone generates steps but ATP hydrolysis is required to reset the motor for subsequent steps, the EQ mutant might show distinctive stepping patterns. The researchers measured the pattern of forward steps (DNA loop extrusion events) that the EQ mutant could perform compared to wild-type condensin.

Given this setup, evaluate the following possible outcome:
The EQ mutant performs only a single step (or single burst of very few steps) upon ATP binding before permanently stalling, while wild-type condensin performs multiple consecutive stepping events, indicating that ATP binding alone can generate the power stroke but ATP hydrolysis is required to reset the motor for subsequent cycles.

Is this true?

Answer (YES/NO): YES